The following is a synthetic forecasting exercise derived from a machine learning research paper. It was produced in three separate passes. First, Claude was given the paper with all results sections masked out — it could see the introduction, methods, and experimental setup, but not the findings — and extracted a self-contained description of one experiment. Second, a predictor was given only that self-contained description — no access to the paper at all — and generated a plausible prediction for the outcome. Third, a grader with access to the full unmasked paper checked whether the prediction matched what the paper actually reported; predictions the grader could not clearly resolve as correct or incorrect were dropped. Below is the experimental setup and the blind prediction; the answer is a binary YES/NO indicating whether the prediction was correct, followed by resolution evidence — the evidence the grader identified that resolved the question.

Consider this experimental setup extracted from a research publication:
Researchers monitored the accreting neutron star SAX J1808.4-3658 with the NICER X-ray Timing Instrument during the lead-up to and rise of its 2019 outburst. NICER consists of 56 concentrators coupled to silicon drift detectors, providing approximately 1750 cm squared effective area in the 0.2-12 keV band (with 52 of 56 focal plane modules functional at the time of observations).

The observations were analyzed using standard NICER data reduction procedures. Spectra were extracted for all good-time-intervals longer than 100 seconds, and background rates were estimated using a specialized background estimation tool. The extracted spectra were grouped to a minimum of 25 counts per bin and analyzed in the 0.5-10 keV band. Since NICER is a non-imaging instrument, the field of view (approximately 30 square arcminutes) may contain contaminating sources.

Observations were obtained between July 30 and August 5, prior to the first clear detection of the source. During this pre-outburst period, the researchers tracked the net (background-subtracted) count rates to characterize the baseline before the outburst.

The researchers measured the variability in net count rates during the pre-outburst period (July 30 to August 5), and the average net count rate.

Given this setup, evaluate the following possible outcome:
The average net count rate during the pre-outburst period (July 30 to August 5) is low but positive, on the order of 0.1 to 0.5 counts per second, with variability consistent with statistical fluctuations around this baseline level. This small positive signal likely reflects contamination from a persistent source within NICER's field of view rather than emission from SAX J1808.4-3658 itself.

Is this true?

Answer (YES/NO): NO